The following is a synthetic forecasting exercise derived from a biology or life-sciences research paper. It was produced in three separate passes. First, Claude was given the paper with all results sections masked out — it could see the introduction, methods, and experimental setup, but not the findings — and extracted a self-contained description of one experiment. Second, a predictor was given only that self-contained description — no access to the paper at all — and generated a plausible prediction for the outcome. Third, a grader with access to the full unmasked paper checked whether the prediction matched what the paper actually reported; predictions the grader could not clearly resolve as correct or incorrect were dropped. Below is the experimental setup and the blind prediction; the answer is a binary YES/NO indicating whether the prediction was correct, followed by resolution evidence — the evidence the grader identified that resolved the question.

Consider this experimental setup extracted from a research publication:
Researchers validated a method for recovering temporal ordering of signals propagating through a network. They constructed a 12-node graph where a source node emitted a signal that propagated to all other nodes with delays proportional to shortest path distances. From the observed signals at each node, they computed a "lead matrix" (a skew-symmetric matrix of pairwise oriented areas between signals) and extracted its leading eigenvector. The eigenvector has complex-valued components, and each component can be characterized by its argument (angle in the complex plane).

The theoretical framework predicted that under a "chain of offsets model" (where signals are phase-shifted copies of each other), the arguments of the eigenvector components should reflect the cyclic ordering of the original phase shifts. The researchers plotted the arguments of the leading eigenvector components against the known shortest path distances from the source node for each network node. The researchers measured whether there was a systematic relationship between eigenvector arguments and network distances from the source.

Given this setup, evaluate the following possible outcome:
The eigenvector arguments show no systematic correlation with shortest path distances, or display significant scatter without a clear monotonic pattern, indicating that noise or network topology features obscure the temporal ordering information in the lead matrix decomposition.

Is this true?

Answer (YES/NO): NO